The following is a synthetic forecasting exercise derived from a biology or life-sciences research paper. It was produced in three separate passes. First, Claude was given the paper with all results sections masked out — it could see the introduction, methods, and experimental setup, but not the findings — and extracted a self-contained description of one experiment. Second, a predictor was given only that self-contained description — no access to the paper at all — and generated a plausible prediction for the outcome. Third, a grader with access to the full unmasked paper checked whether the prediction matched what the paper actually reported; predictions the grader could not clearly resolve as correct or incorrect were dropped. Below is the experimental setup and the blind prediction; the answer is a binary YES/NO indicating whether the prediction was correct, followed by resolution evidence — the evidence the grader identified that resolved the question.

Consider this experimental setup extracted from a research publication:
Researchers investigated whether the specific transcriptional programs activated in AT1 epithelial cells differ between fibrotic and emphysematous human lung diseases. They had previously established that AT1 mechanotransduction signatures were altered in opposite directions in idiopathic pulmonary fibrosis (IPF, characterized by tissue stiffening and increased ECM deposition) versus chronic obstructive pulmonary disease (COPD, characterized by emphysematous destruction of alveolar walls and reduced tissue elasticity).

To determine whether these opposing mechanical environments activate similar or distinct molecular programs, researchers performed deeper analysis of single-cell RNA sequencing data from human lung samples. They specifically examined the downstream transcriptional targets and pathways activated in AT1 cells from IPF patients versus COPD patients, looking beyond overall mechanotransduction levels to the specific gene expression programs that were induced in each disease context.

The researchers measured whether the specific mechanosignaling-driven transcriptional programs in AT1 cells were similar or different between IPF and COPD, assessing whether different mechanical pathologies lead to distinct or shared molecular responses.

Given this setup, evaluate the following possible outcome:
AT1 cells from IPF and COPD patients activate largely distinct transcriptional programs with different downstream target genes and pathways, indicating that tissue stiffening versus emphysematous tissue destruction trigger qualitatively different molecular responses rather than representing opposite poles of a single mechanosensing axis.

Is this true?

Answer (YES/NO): YES